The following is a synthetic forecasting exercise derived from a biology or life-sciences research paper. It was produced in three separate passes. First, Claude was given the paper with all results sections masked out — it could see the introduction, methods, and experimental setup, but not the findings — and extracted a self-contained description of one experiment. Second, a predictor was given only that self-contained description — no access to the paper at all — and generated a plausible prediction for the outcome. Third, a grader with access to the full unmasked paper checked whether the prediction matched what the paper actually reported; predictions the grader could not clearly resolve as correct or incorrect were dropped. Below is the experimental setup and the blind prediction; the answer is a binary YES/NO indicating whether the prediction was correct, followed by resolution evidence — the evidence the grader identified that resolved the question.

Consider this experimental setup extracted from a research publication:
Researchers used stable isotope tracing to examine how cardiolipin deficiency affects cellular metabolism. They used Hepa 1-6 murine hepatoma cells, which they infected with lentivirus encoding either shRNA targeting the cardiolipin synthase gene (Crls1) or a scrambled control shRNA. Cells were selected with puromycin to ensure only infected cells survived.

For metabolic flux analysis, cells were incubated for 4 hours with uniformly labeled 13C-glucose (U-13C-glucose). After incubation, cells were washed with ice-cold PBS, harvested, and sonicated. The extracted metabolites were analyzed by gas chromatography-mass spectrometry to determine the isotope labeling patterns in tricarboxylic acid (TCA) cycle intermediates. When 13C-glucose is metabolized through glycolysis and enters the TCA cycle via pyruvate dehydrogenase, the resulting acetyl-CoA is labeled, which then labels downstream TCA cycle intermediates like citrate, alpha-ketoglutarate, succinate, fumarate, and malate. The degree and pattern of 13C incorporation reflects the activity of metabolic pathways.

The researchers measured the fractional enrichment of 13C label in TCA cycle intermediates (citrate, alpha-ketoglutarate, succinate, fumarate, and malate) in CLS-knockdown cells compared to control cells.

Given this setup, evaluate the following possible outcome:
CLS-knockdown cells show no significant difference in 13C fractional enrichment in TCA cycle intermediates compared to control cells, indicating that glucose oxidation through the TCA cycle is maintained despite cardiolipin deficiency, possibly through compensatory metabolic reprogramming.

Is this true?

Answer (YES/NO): NO